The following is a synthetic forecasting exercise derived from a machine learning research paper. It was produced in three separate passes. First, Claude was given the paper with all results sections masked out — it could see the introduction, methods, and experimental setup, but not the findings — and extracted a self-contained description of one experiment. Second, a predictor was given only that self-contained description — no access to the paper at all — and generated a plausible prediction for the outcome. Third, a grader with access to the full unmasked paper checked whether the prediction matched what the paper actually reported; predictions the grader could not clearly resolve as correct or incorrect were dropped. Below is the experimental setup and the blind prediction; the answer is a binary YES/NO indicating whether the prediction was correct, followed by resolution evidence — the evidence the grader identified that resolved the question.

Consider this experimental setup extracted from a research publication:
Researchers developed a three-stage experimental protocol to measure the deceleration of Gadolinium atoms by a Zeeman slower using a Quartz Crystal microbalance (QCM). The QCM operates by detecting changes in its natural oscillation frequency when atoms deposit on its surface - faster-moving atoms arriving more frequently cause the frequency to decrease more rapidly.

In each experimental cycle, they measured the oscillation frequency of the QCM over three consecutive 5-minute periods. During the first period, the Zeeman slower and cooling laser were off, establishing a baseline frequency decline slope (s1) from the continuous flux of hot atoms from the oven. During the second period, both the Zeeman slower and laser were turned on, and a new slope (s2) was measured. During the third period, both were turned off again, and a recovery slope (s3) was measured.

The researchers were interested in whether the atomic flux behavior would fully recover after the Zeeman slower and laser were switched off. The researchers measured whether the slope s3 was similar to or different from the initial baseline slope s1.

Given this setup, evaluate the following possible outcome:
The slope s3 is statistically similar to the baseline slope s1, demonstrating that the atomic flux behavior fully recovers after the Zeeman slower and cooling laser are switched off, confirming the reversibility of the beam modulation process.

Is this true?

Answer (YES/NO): YES